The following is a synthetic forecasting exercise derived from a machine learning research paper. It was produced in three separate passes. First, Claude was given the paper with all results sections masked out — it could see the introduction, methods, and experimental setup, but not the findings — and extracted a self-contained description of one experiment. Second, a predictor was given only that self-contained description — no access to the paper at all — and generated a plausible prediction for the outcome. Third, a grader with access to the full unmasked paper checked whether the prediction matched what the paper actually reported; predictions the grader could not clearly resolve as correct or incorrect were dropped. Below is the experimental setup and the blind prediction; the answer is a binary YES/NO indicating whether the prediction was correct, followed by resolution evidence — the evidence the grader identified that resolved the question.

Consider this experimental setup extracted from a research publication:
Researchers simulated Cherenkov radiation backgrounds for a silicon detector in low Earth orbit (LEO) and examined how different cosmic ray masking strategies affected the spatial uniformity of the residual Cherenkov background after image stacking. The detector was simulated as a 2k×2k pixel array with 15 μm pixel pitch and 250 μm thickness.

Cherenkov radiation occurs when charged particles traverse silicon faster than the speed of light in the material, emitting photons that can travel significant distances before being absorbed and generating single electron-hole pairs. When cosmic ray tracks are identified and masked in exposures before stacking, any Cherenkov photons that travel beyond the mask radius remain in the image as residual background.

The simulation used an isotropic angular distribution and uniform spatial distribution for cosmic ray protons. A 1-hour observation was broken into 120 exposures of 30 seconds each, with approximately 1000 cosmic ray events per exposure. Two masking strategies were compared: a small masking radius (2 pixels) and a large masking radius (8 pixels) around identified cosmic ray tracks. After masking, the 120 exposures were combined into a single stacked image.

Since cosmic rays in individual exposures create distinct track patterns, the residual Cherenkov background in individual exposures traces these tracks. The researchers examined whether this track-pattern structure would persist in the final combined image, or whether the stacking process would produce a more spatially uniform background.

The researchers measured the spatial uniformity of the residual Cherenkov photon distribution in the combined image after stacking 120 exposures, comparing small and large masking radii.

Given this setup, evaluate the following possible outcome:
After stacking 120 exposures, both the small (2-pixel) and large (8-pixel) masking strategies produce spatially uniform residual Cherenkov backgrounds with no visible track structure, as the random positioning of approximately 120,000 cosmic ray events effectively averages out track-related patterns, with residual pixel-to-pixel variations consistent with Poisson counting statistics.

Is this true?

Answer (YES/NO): YES